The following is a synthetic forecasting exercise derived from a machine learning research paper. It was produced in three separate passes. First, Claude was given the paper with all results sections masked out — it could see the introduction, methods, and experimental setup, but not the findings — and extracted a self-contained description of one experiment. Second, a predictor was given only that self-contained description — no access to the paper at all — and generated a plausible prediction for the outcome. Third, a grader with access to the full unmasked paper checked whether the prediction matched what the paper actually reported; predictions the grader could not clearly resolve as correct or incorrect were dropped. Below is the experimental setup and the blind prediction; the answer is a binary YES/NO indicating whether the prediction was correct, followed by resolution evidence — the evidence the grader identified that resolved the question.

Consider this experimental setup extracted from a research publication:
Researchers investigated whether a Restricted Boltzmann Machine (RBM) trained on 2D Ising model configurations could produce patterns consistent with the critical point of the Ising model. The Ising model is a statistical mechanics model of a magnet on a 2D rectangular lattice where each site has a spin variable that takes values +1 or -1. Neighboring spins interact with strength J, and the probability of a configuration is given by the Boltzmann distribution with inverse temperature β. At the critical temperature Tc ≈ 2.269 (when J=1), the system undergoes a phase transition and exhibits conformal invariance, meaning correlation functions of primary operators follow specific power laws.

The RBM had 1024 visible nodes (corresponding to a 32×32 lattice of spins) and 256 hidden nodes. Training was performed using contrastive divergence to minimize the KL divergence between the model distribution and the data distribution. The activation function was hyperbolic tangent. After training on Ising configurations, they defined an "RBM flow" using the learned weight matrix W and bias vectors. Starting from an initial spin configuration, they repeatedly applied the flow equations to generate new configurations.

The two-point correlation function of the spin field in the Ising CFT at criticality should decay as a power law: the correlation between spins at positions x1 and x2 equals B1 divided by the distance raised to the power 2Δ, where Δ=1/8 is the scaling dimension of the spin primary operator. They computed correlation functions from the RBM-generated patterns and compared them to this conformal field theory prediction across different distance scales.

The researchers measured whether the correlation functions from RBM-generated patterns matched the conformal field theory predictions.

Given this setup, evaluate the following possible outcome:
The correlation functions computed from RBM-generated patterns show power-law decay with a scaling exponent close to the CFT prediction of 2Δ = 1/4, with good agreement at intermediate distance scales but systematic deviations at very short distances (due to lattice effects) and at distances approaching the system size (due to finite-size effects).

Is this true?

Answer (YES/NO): NO